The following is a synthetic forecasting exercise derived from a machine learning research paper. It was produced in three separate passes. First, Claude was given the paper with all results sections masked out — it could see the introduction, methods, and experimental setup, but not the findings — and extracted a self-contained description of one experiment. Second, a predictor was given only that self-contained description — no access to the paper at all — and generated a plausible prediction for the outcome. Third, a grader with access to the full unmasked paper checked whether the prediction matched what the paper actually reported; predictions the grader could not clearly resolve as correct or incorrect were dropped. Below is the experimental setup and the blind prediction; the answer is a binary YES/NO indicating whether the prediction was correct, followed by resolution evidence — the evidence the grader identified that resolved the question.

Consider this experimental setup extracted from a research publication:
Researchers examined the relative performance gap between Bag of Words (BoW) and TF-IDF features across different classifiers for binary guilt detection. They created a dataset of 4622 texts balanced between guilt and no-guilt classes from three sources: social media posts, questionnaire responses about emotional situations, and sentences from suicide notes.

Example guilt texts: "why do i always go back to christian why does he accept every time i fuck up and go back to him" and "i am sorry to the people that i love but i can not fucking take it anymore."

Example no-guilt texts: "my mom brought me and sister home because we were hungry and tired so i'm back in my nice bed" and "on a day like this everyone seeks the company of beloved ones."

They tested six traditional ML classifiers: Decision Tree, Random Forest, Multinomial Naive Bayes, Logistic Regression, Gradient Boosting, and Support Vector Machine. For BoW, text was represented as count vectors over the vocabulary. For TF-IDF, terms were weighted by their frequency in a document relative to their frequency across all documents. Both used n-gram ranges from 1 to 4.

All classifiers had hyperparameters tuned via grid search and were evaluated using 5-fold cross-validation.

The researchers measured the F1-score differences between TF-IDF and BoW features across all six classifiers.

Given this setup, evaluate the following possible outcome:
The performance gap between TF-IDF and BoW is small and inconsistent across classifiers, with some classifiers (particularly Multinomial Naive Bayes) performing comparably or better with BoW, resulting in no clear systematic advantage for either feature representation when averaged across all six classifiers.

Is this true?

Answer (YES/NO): NO